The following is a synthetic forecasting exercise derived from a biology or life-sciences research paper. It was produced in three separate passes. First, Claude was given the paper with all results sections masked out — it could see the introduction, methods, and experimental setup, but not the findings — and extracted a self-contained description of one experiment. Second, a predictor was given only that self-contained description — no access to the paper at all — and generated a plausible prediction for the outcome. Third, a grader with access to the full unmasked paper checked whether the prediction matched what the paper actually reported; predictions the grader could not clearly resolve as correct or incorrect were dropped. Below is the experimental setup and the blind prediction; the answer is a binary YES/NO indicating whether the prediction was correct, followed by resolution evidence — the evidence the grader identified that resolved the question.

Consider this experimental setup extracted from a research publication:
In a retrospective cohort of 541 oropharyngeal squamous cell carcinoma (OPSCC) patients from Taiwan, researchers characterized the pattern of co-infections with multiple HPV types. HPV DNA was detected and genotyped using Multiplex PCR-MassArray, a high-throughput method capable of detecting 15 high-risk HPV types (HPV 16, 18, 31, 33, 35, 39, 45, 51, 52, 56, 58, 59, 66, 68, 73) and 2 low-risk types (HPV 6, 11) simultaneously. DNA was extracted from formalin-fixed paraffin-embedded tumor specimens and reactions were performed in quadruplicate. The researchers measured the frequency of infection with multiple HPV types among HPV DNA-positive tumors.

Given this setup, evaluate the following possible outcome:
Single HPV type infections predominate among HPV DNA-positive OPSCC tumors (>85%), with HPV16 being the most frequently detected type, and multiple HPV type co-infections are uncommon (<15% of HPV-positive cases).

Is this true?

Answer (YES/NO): YES